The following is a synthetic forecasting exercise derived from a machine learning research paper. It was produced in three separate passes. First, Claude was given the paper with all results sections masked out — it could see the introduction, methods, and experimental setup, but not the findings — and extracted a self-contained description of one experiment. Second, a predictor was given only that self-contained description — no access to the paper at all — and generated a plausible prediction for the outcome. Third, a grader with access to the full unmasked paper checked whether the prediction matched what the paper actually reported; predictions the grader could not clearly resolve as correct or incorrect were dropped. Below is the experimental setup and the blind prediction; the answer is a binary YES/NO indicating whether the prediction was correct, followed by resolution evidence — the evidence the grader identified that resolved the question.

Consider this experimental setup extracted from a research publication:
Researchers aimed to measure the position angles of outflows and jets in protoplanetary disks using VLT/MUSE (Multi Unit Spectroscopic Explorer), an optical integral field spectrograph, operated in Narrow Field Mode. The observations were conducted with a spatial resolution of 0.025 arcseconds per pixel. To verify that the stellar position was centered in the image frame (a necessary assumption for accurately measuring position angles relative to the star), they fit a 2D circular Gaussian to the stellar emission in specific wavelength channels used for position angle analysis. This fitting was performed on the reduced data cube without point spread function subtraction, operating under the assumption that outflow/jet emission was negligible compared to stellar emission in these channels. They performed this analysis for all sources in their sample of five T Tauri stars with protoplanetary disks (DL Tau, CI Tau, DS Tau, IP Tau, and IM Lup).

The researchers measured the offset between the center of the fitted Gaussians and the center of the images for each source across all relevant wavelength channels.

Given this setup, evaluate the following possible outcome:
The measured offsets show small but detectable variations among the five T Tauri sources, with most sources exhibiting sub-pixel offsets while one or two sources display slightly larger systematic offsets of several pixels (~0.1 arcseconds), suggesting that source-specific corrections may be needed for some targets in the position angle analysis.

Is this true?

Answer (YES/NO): NO